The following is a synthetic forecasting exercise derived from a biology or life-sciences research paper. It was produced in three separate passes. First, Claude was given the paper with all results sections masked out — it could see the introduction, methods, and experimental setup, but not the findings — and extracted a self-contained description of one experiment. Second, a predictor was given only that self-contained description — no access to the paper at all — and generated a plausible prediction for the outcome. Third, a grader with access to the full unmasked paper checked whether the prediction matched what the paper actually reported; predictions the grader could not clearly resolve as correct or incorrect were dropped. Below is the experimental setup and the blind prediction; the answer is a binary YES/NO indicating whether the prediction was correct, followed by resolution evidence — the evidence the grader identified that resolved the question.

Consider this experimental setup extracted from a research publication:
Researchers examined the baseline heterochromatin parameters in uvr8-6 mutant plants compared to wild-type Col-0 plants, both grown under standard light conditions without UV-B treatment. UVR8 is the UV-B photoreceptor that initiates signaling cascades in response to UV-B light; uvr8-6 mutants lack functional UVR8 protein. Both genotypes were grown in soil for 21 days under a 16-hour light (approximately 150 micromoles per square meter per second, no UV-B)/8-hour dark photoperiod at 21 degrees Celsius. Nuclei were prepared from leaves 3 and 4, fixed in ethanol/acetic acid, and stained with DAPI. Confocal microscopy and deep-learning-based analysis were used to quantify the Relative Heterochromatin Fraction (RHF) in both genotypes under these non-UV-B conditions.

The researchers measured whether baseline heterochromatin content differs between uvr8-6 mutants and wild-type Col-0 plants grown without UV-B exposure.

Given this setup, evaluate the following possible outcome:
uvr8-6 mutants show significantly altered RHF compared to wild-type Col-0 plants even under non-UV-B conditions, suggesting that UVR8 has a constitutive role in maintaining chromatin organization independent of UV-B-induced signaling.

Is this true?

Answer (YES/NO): NO